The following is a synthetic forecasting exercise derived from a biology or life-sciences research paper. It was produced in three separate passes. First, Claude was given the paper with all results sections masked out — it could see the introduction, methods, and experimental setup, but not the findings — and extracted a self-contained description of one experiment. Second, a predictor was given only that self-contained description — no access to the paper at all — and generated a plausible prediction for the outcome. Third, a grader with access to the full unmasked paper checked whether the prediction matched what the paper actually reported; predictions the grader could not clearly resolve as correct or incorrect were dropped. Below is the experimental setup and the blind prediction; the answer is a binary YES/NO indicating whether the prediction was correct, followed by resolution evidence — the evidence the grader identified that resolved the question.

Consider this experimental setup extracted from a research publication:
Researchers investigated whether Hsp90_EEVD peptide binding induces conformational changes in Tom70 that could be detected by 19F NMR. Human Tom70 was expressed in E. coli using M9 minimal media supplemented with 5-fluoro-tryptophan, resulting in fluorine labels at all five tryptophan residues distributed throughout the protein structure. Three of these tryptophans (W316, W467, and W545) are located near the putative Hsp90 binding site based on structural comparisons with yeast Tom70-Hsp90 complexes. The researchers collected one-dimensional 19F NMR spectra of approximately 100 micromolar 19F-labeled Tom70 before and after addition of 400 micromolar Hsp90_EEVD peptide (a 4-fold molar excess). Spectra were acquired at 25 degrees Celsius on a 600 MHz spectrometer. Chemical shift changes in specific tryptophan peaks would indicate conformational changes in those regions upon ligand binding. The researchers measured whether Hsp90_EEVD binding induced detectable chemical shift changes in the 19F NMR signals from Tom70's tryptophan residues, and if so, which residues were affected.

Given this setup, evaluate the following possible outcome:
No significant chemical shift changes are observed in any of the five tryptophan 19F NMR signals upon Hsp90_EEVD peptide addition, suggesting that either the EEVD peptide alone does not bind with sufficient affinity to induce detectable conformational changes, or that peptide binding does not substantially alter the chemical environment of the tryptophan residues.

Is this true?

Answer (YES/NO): NO